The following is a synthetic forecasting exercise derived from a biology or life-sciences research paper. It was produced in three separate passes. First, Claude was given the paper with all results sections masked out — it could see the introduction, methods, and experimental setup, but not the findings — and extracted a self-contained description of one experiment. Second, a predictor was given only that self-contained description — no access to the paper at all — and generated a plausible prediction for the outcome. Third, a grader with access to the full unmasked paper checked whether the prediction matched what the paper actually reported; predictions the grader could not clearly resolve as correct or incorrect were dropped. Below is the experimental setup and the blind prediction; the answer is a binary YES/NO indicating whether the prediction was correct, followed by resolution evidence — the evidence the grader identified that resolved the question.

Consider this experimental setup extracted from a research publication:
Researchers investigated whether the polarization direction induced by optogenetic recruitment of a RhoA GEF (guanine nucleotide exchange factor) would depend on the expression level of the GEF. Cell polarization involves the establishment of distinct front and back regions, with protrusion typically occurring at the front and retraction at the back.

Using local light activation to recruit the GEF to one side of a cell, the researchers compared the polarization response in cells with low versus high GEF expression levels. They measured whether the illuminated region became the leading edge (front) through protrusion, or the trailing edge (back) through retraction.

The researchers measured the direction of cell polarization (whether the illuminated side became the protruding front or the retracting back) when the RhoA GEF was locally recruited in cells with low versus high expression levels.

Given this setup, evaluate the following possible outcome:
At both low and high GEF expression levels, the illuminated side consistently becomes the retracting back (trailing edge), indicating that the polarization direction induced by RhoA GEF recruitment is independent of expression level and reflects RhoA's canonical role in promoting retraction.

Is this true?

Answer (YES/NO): NO